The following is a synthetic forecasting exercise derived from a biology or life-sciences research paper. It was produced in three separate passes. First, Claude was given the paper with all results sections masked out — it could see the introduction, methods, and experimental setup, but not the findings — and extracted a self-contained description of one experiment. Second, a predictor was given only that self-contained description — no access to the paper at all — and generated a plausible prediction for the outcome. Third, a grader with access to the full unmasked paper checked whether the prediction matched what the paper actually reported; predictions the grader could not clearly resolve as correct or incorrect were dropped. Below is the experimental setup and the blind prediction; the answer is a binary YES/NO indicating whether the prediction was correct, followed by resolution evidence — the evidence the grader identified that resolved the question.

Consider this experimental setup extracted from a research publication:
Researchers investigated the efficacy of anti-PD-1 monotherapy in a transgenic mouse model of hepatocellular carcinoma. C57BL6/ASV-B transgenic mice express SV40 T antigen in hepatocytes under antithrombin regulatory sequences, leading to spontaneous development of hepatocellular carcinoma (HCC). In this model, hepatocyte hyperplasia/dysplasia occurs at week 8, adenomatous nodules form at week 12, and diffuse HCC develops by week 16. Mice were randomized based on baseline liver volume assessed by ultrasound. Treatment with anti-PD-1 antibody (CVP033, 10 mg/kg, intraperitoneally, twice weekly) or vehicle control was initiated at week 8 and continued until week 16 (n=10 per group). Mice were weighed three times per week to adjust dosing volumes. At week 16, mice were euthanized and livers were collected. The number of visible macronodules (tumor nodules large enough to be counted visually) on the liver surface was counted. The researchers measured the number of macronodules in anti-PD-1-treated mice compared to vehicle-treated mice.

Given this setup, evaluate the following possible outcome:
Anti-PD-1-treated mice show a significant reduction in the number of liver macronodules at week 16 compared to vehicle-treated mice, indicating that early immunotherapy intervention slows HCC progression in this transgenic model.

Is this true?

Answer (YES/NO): NO